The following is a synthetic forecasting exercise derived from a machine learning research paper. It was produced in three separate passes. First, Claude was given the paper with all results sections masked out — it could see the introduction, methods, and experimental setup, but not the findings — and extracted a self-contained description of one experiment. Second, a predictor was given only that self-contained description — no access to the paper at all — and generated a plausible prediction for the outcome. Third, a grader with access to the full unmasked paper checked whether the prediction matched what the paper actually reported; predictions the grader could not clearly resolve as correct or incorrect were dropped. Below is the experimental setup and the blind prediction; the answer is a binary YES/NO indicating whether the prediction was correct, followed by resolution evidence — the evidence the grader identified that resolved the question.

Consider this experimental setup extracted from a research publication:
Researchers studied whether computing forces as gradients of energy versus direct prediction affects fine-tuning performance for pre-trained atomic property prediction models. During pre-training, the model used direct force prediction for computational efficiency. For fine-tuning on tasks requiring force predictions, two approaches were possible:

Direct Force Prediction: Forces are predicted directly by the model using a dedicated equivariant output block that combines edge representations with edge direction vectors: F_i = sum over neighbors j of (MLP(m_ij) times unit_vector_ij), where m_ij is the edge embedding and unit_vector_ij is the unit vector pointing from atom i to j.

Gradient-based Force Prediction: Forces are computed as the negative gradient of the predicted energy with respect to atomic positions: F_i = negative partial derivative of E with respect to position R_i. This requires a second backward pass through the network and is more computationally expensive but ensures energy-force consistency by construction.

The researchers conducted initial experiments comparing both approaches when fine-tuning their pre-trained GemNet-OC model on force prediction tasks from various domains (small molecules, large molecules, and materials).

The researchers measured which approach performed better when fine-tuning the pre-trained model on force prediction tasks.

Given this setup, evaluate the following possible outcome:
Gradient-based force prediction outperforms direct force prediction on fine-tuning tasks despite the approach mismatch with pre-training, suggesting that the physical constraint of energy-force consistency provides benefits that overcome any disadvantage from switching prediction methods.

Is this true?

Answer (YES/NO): NO